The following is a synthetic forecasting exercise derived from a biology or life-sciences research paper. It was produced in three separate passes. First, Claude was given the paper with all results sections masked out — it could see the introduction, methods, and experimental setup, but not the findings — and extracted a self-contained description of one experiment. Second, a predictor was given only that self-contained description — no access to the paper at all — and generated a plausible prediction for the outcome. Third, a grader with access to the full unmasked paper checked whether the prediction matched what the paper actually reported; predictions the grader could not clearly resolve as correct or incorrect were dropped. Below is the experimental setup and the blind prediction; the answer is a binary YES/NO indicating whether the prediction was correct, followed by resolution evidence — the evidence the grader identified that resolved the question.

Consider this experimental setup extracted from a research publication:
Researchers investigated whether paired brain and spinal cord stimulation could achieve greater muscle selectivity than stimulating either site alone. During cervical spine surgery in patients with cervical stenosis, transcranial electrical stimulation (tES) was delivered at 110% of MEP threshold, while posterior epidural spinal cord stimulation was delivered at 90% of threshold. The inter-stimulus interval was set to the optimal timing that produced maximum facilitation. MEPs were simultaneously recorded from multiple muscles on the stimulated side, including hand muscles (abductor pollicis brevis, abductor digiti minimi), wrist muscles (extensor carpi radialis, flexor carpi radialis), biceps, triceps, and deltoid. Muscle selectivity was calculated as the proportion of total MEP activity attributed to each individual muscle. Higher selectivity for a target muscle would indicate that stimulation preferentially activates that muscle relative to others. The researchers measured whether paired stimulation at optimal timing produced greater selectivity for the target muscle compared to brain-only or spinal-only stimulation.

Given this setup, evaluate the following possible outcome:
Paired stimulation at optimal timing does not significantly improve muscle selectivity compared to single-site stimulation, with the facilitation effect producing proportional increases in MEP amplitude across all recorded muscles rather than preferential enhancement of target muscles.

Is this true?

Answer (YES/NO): NO